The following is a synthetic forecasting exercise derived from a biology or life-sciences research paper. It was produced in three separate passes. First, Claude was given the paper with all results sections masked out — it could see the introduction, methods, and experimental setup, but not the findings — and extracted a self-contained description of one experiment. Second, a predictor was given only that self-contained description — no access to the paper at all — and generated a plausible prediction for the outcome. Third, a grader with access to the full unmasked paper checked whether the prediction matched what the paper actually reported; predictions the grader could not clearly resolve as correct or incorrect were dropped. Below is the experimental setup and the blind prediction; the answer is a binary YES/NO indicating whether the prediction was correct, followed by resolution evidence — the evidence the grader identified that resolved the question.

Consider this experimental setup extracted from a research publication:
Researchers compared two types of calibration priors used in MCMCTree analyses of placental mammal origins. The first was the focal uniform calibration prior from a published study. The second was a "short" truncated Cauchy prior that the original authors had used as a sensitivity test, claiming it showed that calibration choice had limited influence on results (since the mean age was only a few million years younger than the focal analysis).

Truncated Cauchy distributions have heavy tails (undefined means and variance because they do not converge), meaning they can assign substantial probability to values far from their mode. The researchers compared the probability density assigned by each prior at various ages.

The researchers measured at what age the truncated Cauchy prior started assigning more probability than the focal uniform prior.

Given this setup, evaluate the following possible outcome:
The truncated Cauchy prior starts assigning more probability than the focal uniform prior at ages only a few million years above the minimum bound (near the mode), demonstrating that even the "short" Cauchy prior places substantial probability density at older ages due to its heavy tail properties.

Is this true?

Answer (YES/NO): NO